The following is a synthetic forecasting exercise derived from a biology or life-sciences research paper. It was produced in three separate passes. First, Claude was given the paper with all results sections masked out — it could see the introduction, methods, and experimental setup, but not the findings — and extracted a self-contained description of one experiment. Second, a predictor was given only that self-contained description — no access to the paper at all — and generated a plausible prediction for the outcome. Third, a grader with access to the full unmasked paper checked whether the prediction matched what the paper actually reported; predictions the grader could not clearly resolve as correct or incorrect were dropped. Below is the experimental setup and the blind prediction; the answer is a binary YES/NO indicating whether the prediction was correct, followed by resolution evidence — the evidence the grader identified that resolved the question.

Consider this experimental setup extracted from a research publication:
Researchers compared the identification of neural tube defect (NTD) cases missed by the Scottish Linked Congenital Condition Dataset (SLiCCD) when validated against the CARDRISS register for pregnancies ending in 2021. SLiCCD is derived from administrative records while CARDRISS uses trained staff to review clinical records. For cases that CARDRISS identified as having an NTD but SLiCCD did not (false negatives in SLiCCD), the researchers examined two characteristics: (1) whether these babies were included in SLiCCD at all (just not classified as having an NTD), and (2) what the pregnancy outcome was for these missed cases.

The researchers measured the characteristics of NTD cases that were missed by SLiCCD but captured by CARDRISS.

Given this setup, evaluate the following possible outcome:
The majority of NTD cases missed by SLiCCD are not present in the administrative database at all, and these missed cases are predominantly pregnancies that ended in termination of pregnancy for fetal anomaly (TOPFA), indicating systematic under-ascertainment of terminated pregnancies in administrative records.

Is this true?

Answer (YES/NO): NO